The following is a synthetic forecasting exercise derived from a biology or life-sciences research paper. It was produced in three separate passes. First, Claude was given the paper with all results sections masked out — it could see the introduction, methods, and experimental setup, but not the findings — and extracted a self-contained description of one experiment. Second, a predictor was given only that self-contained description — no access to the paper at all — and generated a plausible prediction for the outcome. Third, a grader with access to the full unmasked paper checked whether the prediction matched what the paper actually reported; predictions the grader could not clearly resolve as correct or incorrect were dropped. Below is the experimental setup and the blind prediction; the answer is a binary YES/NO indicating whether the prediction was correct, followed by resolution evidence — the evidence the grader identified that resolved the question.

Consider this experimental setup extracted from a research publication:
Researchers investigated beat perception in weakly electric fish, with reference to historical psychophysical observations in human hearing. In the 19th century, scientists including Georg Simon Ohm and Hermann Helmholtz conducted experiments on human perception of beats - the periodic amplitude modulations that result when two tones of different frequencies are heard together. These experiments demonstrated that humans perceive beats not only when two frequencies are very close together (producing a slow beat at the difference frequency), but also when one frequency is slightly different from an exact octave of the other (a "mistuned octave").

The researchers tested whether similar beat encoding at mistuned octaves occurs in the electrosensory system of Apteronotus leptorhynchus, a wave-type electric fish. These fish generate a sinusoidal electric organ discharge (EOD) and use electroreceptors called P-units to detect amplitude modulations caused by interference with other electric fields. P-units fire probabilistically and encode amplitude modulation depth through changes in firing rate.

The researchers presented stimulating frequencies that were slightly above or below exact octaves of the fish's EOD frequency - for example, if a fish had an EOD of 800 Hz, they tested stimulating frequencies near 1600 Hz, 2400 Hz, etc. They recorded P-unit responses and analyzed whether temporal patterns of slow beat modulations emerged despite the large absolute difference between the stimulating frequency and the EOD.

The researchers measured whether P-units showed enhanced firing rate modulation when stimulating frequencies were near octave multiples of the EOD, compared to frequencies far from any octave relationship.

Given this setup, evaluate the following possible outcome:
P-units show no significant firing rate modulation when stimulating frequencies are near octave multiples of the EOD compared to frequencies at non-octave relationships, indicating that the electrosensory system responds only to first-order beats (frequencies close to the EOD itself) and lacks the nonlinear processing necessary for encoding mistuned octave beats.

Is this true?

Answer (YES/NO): NO